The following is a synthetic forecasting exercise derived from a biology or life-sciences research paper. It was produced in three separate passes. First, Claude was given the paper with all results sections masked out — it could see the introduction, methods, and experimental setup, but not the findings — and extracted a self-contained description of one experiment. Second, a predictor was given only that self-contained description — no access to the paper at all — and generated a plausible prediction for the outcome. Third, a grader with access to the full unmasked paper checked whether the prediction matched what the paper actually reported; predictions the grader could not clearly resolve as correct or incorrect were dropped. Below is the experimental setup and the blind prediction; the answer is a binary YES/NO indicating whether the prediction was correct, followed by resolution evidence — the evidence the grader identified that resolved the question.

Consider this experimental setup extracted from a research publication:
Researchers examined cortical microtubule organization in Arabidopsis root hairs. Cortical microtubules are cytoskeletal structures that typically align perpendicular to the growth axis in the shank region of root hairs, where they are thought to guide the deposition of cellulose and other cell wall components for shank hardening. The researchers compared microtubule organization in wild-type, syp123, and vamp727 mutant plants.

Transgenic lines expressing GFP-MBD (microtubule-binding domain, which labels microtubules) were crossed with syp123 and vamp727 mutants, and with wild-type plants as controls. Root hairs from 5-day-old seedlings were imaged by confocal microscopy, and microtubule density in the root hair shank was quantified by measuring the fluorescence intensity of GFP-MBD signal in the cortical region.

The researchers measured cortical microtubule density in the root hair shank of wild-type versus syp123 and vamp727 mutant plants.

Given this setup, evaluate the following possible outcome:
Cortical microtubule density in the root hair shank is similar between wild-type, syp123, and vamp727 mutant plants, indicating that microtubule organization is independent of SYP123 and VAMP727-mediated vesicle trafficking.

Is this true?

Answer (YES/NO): YES